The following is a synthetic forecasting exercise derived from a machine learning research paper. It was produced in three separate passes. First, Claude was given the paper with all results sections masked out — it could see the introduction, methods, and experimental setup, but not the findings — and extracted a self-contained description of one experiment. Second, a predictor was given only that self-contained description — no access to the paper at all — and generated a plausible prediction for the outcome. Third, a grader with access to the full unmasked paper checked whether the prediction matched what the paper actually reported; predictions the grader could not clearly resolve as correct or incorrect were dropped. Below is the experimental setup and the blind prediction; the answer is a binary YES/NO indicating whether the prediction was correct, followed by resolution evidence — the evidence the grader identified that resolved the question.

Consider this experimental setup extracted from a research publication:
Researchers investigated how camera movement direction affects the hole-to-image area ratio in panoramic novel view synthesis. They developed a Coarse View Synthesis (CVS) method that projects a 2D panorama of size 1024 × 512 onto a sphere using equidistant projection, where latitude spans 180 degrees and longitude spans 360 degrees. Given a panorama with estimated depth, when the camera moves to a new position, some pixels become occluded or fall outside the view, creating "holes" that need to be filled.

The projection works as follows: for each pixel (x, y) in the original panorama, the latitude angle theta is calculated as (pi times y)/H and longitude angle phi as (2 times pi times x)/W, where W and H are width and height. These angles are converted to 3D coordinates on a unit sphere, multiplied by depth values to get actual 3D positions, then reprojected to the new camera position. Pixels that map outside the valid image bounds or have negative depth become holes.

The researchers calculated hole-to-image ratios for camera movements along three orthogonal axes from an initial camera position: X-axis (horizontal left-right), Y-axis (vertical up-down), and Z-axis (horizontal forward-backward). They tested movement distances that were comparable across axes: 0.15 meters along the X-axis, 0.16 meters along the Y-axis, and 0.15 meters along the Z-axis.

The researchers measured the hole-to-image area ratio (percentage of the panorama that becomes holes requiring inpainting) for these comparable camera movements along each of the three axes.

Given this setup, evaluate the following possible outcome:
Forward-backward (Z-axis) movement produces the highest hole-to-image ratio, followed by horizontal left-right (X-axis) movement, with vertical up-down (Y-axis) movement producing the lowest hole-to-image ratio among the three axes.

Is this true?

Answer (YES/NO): NO